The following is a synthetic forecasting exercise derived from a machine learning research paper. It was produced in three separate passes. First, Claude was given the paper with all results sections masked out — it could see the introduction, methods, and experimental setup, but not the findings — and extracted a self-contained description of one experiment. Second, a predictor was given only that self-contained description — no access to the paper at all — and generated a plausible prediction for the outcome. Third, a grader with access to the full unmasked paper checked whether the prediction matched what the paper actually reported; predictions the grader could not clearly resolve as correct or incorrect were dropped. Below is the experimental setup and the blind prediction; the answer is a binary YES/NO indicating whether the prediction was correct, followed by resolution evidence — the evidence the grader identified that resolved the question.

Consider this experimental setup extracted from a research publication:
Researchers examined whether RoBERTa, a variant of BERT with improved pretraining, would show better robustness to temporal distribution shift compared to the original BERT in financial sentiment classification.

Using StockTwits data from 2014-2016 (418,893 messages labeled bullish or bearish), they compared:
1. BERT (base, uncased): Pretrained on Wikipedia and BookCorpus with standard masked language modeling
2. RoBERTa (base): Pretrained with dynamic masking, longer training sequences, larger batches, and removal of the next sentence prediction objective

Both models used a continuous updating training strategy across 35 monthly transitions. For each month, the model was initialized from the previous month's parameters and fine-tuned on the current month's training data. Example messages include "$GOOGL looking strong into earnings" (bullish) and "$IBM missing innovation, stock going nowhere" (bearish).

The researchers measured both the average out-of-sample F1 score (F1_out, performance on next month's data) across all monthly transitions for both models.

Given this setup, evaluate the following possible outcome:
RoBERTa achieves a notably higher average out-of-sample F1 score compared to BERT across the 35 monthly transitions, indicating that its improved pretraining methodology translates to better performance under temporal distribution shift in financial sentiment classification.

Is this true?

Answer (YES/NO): YES